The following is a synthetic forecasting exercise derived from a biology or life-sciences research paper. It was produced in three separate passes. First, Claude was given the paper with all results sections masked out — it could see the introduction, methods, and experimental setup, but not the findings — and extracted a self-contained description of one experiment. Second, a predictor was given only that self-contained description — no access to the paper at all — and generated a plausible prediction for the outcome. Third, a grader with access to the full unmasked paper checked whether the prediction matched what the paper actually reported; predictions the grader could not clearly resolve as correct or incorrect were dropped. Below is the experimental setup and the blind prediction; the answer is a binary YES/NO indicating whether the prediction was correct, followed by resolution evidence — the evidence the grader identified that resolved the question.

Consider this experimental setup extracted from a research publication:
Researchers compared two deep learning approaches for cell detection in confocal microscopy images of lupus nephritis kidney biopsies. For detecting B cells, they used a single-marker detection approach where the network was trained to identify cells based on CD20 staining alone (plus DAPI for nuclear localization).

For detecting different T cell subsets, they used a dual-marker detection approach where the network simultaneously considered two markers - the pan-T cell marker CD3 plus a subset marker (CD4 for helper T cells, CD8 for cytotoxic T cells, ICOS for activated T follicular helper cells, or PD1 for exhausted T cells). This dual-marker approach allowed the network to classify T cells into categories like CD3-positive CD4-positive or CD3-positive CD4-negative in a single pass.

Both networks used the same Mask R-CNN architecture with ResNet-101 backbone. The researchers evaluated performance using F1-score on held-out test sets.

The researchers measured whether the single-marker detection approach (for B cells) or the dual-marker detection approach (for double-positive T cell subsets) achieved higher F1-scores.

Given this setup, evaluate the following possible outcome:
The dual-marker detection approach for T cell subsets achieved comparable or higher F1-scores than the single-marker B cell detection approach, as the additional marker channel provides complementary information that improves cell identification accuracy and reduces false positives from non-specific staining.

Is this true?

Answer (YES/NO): YES